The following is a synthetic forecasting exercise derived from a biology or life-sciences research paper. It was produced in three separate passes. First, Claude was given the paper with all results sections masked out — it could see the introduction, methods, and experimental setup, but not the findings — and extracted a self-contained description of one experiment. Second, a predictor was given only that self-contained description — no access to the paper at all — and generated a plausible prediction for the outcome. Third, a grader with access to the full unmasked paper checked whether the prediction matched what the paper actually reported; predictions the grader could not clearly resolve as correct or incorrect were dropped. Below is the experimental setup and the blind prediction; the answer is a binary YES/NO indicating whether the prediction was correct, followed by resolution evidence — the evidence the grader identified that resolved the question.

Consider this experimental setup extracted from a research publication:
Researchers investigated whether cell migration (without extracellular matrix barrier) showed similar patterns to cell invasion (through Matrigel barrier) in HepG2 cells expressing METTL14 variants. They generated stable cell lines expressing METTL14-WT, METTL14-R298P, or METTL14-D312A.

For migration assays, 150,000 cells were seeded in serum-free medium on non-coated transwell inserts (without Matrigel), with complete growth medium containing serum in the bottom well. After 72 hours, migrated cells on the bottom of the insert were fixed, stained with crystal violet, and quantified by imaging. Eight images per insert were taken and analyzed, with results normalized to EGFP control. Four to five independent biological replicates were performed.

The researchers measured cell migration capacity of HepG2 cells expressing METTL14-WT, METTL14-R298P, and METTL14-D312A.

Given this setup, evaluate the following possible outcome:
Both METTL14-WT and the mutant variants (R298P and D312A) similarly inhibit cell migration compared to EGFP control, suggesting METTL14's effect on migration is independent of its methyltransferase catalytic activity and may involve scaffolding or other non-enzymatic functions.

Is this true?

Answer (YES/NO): NO